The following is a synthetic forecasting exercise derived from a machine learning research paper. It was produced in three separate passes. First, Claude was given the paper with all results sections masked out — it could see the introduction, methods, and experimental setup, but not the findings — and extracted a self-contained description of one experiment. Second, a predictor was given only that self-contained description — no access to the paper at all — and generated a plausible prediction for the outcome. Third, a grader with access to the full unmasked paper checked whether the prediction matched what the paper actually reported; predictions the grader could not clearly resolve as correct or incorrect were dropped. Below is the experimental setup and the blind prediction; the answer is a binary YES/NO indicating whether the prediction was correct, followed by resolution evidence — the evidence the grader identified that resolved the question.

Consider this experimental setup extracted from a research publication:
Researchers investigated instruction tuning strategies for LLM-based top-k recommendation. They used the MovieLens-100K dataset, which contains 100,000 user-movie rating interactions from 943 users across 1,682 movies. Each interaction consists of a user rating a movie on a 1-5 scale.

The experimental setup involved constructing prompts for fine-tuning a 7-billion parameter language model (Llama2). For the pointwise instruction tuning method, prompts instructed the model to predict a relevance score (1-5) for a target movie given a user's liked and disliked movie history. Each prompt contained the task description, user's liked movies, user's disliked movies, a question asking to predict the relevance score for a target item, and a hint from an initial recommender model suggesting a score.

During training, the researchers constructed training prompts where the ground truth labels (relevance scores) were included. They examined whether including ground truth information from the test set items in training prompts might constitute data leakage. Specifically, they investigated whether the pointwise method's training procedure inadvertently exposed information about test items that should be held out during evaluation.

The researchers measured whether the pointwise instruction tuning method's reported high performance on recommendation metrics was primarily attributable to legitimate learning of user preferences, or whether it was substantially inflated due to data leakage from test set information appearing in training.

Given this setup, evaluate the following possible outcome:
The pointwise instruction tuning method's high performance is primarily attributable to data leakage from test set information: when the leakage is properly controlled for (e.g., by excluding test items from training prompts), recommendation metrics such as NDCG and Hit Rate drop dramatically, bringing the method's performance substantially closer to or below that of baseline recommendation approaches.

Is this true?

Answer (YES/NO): YES